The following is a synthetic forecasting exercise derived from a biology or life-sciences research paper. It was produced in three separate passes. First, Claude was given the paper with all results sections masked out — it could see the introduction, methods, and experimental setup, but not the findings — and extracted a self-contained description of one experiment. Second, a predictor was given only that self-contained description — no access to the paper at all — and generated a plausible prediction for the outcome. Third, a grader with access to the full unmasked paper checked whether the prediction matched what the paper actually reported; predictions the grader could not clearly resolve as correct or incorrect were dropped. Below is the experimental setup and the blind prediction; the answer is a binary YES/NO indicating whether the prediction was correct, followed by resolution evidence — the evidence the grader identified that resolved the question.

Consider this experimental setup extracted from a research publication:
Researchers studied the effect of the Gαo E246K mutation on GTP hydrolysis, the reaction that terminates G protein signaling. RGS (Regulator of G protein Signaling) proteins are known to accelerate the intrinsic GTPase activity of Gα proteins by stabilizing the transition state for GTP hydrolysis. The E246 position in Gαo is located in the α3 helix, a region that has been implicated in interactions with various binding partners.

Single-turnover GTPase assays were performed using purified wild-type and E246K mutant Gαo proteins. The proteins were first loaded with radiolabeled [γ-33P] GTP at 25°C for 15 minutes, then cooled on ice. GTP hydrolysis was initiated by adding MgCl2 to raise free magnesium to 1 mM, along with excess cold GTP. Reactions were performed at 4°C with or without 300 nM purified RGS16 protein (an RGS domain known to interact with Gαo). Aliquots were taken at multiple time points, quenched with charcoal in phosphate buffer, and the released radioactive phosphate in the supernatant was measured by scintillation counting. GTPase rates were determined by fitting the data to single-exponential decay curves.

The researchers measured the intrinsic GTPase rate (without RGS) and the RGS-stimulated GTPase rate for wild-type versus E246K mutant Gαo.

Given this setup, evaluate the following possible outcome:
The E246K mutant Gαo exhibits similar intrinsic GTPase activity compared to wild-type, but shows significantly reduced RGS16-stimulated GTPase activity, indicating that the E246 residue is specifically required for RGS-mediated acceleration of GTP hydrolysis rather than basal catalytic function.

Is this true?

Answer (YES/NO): NO